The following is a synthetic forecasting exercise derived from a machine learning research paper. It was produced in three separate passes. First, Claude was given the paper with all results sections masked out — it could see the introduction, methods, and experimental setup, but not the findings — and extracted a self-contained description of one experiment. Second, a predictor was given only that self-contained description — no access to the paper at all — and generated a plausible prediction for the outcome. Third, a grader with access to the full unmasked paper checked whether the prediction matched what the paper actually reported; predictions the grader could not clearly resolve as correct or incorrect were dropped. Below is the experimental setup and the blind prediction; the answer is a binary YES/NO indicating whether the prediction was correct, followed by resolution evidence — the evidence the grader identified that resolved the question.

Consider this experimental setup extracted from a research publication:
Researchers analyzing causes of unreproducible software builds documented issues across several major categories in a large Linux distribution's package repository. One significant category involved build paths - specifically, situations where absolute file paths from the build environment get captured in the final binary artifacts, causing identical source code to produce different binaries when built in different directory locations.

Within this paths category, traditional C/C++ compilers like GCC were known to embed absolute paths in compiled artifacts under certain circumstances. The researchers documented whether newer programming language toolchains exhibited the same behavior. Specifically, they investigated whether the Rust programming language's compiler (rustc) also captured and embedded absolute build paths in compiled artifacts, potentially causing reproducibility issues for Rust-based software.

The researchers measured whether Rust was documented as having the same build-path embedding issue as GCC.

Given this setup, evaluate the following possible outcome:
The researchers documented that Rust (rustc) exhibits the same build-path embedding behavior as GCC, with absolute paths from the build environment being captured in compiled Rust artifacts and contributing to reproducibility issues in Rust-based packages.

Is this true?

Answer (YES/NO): YES